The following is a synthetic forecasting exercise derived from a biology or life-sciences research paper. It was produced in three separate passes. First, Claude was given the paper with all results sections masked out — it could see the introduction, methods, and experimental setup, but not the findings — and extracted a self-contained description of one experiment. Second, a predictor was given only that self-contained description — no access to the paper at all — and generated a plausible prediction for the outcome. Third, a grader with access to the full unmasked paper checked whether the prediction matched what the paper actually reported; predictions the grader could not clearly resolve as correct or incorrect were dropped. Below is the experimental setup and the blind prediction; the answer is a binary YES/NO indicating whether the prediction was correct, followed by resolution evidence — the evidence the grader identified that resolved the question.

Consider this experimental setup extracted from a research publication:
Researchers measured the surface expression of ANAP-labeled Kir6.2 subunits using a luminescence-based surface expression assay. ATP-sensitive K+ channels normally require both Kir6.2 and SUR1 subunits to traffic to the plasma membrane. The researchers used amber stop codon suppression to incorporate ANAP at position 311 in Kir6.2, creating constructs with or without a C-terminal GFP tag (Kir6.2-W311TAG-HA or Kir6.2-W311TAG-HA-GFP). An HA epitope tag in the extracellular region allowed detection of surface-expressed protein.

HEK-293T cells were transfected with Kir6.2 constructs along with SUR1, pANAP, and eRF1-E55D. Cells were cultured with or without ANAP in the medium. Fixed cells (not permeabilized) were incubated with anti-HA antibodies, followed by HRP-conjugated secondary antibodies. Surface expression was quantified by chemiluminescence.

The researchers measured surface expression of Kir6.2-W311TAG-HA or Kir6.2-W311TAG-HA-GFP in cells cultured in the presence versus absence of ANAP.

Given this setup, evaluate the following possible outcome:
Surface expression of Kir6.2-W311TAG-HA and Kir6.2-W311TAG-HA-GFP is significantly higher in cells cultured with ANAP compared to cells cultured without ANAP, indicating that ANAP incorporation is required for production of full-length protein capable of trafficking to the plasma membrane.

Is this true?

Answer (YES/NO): NO